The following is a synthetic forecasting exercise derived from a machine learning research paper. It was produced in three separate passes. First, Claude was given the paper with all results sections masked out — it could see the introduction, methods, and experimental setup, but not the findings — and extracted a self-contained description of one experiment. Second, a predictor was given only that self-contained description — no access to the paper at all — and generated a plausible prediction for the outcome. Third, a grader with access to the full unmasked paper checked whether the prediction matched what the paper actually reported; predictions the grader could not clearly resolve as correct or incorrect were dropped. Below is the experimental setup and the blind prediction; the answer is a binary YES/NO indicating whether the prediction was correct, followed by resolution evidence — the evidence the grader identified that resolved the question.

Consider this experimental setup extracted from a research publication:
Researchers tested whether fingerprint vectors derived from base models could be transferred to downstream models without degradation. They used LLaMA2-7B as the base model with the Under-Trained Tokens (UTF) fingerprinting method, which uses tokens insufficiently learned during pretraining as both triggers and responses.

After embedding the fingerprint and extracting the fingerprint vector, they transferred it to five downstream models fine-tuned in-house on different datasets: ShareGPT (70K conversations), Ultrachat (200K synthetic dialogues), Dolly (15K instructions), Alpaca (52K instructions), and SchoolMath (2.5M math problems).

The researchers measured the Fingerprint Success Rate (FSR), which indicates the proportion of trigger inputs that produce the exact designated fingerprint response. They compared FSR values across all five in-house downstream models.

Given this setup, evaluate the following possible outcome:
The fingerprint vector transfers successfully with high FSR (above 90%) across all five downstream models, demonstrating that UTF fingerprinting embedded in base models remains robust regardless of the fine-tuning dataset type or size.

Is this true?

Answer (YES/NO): YES